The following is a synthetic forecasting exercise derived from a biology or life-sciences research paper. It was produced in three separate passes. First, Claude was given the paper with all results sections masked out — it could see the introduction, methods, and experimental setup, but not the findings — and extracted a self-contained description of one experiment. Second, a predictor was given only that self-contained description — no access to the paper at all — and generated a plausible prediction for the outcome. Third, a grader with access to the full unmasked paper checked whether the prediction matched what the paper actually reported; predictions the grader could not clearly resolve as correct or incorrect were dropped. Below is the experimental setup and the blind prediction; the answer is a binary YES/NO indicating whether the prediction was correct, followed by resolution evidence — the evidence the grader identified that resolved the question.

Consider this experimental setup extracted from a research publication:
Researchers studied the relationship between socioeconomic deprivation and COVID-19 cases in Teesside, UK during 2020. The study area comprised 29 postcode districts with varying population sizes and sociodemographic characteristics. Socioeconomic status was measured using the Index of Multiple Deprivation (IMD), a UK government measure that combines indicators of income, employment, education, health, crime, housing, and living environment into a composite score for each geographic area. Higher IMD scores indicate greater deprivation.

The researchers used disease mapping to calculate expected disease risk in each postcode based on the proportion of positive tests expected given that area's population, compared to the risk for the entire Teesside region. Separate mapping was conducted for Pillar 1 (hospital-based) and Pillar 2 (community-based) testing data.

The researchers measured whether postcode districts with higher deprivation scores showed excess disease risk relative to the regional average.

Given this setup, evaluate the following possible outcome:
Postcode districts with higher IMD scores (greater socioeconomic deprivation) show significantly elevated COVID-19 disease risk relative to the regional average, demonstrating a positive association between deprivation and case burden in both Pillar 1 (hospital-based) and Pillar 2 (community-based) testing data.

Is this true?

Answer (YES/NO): NO